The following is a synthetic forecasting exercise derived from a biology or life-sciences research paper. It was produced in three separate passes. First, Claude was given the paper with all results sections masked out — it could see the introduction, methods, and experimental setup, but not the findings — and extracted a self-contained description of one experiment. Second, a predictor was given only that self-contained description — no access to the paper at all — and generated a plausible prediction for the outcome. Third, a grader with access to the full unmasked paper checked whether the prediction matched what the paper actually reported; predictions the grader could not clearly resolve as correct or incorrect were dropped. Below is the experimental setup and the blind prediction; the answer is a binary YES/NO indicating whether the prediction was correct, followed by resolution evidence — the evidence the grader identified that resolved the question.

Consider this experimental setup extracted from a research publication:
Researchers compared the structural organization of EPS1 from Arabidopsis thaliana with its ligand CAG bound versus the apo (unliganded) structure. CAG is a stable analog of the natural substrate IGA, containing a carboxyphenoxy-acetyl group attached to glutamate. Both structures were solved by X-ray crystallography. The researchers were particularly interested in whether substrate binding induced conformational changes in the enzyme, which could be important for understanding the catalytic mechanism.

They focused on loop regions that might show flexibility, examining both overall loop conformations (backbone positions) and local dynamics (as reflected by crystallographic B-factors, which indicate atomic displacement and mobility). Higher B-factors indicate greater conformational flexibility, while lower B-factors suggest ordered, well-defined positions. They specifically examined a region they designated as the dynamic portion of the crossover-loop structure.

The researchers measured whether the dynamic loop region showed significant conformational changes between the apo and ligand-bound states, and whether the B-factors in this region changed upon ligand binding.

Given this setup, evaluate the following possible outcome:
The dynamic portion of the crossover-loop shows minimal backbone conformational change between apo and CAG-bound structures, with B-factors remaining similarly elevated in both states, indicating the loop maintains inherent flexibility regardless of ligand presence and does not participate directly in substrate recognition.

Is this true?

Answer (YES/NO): NO